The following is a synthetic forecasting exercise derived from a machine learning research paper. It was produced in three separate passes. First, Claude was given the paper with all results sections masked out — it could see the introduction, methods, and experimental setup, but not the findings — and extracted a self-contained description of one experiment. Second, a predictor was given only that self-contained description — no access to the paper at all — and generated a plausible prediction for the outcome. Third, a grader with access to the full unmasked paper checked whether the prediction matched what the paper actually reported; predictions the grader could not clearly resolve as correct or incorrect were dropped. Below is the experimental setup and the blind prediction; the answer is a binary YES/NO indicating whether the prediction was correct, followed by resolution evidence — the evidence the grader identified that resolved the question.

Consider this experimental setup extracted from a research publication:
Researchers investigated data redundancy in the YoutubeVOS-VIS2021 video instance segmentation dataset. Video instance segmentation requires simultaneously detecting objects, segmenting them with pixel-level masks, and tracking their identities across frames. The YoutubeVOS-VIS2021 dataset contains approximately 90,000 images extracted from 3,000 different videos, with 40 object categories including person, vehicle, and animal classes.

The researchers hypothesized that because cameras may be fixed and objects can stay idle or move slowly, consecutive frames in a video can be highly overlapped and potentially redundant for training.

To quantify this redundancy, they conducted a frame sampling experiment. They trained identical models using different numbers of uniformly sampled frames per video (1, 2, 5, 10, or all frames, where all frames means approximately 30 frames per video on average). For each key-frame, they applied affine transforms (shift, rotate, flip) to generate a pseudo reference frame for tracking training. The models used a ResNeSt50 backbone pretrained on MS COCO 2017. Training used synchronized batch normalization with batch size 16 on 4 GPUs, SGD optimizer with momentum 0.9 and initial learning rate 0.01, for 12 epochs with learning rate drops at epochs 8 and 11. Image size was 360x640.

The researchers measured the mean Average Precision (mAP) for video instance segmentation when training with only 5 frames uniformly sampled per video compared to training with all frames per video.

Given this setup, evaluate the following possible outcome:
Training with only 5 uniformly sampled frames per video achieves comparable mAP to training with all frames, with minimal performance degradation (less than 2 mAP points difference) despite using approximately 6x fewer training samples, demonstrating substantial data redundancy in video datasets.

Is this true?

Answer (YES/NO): YES